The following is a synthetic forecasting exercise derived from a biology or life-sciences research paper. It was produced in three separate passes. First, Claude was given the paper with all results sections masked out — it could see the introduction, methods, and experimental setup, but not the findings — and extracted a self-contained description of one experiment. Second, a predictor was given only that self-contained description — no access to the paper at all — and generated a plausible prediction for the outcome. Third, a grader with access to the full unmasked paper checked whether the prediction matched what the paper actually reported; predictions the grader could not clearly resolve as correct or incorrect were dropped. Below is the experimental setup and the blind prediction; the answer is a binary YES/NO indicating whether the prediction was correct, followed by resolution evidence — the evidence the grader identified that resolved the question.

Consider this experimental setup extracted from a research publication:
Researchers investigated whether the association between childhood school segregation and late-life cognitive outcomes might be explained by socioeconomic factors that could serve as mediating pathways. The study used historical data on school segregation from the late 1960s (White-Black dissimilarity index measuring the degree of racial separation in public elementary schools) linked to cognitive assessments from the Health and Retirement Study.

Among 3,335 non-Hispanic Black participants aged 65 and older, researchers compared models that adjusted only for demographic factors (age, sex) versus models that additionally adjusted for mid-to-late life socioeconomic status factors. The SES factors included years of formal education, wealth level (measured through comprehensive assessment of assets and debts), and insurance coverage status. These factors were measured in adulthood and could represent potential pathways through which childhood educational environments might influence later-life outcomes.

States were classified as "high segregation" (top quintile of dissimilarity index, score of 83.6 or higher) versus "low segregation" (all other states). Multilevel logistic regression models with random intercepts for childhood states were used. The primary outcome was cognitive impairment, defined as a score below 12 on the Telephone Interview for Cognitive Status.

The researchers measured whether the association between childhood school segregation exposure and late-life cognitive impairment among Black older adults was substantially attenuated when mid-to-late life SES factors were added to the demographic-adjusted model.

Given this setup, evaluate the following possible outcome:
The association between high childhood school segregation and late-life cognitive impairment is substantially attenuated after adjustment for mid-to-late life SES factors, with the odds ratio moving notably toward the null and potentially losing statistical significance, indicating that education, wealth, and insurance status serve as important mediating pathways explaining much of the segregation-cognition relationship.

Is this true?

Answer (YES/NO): NO